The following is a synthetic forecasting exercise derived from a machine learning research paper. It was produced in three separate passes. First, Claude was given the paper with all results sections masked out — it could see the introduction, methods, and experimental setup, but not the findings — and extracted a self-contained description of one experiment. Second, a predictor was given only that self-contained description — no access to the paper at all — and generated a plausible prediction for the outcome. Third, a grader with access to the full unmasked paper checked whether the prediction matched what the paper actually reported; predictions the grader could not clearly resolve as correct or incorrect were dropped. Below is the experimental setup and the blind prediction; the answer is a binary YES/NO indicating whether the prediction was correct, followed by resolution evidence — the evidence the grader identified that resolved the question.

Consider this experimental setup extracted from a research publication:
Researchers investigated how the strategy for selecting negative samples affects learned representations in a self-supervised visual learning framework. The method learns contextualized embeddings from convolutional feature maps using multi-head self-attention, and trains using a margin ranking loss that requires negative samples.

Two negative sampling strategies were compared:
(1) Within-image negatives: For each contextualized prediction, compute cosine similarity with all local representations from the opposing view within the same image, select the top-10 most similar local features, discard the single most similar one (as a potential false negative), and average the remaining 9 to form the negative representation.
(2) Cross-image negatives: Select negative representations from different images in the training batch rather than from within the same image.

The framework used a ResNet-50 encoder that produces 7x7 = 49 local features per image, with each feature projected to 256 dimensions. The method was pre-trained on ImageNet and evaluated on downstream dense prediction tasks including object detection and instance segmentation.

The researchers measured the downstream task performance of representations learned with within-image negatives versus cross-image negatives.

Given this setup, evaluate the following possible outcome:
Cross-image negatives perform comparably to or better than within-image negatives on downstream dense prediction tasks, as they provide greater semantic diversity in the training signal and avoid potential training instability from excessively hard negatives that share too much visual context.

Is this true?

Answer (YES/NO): NO